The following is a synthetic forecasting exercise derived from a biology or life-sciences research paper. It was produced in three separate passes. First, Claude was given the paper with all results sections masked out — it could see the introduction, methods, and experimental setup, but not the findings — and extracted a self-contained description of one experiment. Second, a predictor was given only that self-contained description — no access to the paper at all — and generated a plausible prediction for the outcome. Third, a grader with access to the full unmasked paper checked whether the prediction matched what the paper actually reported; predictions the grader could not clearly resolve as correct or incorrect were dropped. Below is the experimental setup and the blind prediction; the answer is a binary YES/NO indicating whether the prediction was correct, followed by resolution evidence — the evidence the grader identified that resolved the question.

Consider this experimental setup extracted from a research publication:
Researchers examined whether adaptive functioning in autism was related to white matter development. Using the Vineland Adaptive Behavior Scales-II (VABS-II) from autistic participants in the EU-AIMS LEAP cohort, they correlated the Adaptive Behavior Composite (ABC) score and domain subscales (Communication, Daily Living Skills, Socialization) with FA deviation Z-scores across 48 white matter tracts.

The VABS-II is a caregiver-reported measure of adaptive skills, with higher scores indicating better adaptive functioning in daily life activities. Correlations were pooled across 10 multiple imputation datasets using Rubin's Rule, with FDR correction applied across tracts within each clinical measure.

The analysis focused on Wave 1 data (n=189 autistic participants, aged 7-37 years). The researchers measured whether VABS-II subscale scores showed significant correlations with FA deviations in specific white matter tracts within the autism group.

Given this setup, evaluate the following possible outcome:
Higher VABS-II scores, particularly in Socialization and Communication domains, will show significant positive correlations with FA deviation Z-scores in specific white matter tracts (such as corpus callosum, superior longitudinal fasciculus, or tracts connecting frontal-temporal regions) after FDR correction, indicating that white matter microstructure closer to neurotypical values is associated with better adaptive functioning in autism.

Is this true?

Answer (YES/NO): YES